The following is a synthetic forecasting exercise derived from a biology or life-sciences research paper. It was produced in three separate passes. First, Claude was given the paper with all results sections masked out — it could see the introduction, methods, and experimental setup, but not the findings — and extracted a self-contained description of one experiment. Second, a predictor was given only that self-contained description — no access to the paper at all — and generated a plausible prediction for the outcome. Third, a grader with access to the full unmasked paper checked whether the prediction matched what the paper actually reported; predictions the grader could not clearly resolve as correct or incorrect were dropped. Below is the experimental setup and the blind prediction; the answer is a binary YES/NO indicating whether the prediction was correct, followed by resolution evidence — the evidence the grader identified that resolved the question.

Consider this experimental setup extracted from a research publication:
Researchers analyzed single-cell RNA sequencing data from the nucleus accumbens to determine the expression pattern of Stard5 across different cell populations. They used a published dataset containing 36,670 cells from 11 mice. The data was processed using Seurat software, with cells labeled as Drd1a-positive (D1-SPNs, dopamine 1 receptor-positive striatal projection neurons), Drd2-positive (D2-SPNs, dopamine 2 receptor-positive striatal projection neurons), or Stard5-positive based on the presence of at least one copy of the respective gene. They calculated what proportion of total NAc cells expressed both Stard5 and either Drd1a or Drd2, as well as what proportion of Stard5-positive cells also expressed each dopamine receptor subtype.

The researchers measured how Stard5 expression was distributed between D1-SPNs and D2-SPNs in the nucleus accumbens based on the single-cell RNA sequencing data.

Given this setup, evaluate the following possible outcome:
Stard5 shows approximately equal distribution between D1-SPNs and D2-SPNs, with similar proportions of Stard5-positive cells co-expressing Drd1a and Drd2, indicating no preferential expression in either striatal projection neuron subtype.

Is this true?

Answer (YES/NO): YES